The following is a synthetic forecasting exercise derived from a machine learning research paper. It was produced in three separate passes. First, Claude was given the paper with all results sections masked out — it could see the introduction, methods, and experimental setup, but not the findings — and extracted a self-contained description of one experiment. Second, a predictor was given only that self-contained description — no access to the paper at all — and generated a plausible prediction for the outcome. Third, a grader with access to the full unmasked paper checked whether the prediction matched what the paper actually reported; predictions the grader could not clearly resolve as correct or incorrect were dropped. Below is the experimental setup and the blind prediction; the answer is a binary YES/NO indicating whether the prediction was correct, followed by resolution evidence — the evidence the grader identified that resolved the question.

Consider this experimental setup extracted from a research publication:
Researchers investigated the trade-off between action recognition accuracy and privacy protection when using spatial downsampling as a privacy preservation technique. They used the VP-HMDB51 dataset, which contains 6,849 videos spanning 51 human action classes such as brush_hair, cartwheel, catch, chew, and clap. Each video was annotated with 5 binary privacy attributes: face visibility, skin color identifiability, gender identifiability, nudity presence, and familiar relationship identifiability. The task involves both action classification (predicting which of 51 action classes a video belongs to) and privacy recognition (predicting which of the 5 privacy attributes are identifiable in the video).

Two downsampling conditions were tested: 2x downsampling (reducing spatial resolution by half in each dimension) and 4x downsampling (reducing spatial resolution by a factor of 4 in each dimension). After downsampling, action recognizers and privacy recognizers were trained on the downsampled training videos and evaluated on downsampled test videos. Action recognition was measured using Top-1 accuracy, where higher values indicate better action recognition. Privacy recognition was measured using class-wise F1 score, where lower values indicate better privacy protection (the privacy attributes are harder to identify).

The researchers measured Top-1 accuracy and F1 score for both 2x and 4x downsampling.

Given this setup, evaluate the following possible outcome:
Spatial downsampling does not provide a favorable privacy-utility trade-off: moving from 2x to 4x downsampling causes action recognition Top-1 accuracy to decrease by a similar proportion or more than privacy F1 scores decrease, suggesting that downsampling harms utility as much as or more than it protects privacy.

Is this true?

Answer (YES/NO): YES